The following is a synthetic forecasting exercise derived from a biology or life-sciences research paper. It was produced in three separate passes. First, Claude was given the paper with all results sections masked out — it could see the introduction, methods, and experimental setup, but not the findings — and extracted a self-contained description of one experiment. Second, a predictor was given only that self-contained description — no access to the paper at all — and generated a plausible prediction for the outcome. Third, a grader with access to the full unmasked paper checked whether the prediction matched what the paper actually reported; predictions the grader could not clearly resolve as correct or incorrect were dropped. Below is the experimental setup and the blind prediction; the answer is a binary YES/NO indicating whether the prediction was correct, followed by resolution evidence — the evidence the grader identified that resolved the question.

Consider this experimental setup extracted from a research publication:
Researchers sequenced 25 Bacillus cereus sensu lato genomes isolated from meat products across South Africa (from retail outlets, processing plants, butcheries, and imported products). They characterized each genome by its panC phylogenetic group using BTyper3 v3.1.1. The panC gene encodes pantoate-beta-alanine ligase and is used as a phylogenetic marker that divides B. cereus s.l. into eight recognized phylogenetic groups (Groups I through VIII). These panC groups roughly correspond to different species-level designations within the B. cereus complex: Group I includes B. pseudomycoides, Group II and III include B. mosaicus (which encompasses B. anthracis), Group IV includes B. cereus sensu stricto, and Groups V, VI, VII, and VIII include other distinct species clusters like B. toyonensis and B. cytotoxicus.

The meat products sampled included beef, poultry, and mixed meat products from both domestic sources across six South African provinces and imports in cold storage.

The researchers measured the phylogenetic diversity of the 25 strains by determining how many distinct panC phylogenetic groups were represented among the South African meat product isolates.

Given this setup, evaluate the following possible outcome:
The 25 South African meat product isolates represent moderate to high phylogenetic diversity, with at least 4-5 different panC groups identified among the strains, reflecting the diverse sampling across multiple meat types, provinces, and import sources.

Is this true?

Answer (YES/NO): YES